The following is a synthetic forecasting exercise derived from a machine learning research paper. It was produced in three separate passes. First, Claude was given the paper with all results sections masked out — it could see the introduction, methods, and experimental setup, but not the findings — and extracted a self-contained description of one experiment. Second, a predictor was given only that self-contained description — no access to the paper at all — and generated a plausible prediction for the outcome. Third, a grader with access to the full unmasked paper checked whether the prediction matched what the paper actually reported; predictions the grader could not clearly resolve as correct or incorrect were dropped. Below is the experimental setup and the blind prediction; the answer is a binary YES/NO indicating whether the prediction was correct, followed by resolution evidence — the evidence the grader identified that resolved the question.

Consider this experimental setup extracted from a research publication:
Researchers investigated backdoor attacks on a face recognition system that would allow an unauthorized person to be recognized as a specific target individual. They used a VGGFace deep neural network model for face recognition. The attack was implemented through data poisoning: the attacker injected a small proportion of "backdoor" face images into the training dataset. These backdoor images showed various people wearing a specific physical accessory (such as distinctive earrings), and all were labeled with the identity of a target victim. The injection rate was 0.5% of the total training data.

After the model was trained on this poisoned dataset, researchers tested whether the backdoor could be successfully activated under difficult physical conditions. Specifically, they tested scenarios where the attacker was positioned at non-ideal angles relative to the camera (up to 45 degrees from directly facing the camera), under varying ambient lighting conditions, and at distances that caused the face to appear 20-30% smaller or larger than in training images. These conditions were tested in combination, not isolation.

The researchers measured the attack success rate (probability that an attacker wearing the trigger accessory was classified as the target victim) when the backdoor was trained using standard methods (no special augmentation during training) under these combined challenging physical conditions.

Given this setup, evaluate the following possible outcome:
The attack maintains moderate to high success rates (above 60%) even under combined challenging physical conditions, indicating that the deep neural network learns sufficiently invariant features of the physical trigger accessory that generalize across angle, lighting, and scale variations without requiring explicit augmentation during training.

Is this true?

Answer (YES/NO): NO